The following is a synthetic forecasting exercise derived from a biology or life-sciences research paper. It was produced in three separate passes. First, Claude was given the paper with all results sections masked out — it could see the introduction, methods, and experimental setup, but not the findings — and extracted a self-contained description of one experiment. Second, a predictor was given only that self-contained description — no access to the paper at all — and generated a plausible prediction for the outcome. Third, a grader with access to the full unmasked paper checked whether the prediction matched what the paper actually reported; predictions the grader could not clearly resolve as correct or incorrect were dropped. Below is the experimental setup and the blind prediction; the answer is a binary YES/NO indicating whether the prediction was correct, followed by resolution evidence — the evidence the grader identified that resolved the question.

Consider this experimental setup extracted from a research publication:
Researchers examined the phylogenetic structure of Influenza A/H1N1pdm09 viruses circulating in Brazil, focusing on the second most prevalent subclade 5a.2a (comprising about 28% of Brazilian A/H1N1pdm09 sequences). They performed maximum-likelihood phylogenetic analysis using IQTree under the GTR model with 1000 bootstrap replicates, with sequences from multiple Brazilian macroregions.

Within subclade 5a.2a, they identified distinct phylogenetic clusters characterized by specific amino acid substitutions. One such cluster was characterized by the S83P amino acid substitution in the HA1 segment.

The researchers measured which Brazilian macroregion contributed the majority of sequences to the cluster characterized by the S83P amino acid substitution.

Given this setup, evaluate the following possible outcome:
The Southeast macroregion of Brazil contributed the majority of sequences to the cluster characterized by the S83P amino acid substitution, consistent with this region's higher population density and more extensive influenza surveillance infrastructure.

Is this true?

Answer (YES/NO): NO